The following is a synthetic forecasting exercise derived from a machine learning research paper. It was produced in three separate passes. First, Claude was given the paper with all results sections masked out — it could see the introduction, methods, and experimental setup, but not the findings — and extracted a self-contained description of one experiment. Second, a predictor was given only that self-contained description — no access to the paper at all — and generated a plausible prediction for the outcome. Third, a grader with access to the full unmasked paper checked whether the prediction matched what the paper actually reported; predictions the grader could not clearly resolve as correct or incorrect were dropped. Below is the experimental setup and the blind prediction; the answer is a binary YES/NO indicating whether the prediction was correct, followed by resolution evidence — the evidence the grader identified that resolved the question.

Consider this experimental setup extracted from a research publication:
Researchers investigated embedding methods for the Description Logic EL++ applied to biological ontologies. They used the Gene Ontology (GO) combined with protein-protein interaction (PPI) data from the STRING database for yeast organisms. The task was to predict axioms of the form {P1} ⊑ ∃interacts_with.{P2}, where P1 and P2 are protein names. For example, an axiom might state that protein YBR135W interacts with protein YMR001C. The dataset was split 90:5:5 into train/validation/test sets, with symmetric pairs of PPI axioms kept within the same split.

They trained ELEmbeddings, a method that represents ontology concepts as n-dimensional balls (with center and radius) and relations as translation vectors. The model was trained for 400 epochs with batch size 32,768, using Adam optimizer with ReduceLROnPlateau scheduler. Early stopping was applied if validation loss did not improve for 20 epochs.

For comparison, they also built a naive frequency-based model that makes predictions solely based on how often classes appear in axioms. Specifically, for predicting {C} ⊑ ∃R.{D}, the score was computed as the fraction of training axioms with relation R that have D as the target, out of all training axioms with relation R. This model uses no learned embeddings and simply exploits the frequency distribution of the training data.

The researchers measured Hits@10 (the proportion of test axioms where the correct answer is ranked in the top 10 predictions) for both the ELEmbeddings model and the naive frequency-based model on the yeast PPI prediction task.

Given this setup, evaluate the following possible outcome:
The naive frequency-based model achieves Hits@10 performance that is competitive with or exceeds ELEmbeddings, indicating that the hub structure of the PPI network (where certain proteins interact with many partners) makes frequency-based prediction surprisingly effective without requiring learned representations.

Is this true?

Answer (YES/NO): NO